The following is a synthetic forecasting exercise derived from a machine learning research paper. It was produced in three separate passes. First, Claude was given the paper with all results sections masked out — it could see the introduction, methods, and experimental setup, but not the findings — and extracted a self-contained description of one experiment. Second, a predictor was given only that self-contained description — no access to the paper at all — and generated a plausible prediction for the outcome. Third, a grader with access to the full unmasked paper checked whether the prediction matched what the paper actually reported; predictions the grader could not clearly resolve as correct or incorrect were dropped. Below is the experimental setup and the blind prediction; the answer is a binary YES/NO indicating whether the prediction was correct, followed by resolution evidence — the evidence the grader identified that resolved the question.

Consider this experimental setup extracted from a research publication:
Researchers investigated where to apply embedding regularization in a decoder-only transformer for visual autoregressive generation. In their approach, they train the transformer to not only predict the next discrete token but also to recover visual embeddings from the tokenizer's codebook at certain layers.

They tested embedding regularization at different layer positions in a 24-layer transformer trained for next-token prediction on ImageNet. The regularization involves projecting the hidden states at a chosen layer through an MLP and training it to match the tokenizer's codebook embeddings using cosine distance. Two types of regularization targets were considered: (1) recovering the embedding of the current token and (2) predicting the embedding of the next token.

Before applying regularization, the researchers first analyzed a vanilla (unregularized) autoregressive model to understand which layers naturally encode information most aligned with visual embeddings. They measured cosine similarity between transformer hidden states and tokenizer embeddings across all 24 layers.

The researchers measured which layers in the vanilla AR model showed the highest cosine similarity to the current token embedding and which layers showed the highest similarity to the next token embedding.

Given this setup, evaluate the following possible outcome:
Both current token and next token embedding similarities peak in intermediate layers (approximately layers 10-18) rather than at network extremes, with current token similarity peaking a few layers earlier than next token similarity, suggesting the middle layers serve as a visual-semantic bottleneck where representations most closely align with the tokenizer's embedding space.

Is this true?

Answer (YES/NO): NO